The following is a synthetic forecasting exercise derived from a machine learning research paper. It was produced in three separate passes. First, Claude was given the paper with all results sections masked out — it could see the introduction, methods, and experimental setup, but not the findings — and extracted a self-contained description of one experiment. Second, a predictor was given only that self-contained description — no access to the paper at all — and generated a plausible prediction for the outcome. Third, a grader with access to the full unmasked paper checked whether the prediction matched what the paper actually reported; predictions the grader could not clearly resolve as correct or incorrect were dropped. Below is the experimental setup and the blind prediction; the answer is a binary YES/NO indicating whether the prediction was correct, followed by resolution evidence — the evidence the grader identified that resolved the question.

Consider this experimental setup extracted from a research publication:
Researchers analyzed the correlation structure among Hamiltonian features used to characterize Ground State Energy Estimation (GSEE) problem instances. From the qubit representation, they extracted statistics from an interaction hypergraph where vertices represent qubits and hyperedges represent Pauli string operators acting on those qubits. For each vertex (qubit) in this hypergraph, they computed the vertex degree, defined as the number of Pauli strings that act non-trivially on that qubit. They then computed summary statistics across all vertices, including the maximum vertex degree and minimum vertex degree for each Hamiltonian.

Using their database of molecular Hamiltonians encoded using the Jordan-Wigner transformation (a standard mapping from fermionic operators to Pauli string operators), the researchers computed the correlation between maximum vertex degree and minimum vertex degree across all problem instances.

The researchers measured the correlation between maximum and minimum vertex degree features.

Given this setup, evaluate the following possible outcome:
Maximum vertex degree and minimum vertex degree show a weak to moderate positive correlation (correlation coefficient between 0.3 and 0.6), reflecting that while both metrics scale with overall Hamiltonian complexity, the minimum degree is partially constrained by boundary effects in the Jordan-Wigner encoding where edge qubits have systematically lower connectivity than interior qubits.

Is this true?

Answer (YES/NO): NO